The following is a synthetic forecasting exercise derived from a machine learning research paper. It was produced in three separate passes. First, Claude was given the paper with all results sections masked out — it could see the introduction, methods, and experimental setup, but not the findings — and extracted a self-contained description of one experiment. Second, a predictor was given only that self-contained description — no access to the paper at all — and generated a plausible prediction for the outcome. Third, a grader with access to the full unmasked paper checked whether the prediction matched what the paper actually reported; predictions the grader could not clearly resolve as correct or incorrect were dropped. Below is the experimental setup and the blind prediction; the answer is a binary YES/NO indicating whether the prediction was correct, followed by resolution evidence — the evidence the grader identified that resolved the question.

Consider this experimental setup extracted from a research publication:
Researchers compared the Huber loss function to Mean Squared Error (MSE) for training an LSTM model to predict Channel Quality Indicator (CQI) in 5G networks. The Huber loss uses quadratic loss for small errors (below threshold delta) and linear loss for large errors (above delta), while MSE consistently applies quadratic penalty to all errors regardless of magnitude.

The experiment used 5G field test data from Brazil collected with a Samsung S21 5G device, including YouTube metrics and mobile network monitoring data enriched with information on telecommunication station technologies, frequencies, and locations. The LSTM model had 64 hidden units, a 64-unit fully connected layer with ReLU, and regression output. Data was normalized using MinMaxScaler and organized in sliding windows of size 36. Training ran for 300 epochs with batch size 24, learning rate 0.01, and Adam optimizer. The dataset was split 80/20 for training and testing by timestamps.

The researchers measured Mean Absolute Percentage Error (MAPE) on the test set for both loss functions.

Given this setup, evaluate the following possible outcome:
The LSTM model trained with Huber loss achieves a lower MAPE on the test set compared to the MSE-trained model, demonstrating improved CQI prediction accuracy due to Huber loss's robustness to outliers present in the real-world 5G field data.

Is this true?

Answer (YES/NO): YES